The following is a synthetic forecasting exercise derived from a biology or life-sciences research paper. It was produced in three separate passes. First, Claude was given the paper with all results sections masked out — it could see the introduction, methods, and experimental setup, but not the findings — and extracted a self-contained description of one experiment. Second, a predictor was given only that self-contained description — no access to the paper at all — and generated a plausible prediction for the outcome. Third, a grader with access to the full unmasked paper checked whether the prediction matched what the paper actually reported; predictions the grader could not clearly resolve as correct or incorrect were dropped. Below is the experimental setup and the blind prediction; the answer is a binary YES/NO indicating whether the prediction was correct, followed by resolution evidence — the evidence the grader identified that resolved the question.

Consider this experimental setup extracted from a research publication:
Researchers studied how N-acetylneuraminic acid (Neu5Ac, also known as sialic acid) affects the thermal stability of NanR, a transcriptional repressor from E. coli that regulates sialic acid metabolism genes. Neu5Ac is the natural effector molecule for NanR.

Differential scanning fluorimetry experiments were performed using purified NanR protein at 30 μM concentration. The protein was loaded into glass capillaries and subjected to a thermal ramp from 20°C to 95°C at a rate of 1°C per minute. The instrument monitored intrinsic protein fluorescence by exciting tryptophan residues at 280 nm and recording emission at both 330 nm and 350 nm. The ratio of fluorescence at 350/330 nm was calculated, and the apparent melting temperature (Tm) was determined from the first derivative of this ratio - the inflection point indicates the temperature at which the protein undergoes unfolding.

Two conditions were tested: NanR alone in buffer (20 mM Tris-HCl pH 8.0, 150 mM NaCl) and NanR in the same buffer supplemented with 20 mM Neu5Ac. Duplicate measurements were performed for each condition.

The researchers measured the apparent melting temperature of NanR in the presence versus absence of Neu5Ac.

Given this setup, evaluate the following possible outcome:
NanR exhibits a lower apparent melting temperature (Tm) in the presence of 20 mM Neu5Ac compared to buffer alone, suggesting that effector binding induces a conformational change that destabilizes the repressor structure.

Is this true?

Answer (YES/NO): NO